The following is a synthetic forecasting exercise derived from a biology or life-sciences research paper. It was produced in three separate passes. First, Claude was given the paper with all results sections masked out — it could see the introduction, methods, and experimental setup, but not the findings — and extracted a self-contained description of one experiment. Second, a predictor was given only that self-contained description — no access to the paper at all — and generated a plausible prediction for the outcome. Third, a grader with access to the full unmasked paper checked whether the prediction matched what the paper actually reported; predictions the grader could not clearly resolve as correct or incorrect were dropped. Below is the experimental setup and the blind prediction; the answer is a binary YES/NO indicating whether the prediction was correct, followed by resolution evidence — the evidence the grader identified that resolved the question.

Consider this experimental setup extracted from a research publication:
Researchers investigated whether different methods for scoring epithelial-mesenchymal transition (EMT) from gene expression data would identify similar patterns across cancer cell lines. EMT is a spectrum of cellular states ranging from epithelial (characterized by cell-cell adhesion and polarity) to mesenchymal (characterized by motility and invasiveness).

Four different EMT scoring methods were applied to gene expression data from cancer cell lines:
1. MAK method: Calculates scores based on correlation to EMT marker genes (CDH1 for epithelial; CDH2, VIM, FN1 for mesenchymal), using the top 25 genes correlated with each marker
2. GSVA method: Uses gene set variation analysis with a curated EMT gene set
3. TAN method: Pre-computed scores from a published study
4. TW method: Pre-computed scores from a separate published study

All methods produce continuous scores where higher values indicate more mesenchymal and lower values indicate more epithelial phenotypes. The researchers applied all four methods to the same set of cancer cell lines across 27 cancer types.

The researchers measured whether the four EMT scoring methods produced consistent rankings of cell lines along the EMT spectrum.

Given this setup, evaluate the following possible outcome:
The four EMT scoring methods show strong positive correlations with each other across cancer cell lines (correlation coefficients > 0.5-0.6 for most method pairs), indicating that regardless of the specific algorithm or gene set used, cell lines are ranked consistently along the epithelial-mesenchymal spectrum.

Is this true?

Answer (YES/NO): NO